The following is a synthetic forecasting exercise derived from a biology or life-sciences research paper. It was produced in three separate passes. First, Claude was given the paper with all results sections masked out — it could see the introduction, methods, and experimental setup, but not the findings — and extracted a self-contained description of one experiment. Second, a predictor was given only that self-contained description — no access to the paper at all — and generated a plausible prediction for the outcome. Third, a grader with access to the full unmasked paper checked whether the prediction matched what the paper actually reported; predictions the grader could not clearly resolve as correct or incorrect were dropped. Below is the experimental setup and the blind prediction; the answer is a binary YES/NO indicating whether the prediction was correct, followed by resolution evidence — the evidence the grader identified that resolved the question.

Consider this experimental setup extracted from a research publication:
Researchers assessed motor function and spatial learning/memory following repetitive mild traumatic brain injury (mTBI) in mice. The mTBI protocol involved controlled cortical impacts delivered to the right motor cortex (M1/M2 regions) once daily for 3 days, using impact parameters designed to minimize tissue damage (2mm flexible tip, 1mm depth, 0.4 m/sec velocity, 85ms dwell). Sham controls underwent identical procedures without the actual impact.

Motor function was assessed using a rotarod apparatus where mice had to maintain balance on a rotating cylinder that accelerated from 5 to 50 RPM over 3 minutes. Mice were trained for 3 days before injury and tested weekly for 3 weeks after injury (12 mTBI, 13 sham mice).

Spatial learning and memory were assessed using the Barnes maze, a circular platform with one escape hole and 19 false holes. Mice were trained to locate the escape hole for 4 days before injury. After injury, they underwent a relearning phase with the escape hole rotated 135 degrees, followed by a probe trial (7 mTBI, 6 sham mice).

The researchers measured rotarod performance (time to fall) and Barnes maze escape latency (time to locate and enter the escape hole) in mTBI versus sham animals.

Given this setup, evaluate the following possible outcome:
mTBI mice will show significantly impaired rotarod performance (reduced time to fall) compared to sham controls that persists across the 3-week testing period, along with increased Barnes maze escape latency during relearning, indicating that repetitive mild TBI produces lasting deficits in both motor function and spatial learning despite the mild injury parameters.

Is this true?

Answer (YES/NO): NO